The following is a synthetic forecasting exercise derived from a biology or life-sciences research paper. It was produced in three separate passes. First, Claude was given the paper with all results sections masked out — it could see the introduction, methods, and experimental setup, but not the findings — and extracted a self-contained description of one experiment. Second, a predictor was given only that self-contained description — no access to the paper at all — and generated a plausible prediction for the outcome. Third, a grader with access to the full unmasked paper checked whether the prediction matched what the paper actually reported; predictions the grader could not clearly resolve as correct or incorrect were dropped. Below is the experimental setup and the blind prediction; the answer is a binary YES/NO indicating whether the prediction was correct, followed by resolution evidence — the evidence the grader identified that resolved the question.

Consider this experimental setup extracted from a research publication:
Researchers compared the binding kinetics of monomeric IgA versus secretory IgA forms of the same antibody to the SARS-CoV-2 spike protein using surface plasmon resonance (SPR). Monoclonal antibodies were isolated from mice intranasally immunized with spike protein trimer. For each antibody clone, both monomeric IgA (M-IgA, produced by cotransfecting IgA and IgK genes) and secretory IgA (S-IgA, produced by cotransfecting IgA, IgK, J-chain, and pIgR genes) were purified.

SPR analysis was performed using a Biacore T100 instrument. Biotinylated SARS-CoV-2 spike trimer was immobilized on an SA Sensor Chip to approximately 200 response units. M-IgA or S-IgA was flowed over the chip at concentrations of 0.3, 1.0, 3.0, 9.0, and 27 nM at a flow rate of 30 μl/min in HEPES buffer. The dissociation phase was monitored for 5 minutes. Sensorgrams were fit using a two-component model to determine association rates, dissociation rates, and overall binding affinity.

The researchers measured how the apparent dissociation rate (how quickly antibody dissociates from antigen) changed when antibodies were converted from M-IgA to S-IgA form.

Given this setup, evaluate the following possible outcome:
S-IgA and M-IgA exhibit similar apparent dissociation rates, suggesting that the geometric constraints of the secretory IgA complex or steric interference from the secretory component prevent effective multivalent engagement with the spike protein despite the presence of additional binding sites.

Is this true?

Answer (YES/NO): NO